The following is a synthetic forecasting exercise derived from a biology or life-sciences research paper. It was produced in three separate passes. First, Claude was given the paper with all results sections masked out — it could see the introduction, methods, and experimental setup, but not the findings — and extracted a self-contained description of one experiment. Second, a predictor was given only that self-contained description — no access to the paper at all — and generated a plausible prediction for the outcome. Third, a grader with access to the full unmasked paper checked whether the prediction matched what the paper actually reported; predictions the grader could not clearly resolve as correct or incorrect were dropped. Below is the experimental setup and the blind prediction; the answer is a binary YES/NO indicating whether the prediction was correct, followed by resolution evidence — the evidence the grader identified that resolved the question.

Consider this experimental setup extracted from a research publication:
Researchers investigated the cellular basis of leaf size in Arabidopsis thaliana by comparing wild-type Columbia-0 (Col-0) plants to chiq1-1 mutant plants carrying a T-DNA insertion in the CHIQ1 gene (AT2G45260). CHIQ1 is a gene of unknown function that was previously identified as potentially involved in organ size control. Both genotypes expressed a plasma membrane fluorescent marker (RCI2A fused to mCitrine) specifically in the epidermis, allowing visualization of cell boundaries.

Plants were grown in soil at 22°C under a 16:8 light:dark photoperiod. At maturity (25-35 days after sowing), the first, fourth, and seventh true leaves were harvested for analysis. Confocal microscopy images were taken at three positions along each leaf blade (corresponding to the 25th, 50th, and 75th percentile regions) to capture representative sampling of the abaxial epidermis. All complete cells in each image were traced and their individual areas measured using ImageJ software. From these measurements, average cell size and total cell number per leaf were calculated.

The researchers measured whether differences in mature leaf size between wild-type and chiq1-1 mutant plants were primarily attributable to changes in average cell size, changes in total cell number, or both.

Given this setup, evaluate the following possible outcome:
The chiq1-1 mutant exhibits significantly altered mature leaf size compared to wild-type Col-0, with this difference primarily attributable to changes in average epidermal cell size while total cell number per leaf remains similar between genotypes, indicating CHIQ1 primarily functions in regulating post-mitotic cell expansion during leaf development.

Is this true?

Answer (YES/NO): NO